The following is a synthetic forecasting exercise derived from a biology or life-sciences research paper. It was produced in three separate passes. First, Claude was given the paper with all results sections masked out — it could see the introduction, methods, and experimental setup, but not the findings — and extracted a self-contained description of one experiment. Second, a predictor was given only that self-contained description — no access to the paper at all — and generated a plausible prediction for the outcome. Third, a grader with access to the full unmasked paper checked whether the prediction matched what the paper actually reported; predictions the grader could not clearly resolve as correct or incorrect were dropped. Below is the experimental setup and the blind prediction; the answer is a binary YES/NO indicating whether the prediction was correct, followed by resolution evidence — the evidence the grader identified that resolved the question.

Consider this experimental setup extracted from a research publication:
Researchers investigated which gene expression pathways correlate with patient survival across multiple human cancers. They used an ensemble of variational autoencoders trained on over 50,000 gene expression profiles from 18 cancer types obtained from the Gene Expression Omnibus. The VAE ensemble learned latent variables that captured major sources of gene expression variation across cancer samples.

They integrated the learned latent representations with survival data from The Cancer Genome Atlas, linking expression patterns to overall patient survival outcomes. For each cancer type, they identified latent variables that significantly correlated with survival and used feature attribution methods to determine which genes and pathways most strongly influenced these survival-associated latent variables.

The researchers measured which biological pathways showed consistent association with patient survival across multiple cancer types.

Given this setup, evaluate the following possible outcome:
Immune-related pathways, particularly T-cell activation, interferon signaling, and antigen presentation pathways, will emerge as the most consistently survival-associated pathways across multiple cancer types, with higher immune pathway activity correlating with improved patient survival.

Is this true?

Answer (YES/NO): NO